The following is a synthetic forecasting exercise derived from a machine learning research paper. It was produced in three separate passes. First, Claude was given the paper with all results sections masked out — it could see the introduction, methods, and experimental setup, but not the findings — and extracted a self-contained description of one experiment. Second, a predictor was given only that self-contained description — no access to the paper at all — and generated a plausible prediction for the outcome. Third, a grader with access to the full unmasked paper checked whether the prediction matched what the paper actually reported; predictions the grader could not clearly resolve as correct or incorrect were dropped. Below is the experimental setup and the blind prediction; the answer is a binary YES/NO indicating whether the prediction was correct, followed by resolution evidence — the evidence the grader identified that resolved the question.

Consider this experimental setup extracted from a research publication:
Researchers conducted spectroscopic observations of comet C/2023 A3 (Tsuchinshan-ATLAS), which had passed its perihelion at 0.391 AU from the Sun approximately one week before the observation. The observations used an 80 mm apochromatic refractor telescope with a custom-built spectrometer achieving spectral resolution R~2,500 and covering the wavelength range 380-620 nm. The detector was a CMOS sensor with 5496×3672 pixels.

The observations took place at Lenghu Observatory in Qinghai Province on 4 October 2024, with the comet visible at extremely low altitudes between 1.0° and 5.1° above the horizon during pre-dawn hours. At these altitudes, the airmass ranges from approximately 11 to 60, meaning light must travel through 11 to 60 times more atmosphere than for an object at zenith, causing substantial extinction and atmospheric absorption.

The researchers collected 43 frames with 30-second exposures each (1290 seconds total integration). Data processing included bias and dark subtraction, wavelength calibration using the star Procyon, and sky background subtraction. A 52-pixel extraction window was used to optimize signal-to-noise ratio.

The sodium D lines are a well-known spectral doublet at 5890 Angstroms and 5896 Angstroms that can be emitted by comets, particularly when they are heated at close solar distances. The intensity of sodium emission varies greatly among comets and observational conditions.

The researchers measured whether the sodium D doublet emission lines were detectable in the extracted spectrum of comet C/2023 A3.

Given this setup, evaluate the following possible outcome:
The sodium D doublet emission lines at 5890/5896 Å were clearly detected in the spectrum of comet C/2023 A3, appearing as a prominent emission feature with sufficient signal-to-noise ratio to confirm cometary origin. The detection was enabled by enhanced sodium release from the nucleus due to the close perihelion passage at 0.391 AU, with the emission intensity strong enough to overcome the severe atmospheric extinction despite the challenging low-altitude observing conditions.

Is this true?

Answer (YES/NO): YES